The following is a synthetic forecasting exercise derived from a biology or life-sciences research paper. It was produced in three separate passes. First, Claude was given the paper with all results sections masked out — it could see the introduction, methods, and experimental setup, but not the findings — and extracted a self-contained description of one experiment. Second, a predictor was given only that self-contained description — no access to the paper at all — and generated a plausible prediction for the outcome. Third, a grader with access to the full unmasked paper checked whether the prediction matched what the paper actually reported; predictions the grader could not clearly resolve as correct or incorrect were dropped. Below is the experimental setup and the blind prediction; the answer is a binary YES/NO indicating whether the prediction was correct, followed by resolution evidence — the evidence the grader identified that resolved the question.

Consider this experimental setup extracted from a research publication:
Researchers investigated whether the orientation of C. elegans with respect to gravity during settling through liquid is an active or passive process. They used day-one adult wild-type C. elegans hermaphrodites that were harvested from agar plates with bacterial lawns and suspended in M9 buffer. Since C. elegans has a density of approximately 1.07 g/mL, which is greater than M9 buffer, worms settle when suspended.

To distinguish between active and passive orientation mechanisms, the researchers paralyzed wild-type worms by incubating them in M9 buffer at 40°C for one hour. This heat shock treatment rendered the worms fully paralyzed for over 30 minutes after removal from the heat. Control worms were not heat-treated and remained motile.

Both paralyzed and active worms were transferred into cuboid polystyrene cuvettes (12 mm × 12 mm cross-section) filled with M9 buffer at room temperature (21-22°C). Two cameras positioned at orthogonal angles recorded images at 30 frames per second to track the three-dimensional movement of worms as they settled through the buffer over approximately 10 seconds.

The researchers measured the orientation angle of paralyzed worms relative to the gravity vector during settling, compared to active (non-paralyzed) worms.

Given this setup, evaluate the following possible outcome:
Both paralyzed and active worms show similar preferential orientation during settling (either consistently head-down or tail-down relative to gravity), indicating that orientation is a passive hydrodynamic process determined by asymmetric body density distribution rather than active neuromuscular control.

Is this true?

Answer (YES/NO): NO